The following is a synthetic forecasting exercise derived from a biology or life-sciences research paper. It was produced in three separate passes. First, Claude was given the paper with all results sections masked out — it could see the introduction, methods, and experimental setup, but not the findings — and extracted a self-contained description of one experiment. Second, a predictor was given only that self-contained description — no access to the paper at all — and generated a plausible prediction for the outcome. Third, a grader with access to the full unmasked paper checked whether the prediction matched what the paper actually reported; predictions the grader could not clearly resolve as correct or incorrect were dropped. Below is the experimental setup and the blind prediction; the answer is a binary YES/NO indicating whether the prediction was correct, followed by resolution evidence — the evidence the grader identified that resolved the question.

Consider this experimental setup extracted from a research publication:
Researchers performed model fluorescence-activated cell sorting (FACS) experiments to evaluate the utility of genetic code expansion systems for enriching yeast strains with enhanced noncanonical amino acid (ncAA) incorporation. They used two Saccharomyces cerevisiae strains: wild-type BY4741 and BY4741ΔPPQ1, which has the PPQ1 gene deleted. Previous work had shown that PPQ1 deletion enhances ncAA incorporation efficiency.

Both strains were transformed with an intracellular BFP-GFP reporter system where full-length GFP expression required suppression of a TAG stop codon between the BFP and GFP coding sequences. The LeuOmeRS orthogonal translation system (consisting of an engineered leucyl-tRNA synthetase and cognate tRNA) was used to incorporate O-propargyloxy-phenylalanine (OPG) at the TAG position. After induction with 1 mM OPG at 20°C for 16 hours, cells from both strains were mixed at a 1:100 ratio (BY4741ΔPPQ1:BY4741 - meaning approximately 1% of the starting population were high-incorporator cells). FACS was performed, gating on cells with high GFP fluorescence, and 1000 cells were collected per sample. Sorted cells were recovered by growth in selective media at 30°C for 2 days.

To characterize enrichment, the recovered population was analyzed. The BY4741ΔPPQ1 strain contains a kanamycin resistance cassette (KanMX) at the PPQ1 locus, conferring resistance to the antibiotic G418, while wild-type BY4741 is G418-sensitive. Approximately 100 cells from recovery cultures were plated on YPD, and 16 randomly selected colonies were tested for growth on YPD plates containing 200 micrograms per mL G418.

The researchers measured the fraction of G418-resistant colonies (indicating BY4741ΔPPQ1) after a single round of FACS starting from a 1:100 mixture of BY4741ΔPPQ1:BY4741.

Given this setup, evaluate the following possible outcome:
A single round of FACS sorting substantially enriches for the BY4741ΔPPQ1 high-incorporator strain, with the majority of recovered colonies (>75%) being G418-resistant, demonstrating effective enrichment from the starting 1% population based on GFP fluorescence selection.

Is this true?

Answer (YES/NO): NO